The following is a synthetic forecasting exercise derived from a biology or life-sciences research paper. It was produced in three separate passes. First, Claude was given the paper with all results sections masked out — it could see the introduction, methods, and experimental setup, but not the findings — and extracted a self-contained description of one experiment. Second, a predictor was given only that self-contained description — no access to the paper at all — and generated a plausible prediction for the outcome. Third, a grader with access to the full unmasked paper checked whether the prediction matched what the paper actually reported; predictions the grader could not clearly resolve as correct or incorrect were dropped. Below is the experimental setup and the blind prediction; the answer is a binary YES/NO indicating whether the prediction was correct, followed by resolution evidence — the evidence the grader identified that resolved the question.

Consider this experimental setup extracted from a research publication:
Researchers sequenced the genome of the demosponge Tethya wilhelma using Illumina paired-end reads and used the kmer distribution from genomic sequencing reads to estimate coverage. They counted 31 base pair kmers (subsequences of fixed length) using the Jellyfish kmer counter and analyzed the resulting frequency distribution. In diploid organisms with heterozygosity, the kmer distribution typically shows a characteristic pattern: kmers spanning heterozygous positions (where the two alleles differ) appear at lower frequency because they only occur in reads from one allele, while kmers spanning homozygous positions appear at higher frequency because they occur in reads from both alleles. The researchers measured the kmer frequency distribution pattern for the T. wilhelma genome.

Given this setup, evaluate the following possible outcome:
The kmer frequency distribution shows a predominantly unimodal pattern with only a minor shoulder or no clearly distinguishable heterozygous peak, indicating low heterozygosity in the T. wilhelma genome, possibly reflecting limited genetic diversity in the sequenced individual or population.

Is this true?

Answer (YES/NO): NO